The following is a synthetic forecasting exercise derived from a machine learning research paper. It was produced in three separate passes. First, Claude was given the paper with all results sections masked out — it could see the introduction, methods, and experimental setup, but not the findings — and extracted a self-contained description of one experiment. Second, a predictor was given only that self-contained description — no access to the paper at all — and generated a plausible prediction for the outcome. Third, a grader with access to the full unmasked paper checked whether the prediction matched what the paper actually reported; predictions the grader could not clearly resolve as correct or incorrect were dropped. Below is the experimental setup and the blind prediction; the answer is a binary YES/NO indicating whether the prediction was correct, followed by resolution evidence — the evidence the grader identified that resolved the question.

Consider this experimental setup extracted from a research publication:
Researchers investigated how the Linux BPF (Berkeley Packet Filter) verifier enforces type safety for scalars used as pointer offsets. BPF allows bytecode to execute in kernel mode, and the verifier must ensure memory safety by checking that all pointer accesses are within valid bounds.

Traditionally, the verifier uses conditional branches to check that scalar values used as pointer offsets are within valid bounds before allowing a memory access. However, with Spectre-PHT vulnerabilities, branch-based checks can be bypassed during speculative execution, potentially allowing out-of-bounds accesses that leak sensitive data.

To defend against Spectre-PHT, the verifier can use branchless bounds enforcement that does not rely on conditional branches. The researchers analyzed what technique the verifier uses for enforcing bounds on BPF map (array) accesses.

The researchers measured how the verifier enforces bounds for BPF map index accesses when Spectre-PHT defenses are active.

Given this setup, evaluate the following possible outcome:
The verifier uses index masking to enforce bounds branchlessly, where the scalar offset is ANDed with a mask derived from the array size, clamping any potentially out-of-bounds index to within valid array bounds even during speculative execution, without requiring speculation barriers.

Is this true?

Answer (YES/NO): YES